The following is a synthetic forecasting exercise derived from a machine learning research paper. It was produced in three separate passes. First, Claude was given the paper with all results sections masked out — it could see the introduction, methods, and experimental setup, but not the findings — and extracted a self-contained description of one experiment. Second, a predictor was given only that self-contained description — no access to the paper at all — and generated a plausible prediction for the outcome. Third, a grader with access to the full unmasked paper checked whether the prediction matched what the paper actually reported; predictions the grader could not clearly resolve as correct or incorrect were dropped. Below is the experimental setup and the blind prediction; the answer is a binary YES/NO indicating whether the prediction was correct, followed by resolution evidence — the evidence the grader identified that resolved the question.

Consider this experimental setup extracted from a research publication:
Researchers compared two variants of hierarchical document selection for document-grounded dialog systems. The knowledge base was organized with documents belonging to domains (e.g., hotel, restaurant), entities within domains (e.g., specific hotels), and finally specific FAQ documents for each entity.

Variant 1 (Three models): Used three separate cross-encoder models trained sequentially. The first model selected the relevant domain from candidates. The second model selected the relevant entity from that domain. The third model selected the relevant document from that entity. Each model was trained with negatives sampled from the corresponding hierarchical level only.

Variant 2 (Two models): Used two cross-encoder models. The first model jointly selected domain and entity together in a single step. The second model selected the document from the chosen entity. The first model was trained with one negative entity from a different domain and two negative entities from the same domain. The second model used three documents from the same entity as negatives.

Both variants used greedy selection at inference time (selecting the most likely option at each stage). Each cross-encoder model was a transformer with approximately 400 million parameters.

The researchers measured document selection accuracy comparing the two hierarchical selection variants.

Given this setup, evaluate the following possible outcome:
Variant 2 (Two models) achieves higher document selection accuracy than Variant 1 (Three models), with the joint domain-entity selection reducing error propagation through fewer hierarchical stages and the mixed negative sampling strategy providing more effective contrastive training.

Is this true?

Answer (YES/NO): YES